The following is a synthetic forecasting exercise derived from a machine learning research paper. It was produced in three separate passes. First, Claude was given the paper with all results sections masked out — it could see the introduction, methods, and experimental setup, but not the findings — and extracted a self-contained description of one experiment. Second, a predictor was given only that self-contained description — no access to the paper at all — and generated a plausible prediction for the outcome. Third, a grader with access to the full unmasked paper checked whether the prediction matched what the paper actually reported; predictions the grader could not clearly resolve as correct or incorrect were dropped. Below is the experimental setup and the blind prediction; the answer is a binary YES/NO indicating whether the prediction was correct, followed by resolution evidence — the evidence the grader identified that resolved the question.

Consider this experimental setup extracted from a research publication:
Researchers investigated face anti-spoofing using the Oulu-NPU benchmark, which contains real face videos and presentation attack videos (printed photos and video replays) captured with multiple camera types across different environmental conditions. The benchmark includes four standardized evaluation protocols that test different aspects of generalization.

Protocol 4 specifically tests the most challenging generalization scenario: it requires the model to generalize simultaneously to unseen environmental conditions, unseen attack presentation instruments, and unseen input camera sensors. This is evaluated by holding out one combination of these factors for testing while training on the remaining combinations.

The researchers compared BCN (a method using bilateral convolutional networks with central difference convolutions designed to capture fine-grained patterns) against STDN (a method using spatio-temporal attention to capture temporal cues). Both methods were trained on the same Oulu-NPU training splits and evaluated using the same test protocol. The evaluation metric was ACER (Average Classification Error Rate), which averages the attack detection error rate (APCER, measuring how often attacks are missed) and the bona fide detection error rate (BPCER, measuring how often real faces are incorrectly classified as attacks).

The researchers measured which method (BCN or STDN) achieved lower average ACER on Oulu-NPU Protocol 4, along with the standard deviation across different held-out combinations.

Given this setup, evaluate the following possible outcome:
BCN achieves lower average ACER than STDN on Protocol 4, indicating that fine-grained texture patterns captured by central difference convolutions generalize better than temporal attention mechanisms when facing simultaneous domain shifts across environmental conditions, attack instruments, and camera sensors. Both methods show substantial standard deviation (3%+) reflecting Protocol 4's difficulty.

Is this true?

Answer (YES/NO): NO